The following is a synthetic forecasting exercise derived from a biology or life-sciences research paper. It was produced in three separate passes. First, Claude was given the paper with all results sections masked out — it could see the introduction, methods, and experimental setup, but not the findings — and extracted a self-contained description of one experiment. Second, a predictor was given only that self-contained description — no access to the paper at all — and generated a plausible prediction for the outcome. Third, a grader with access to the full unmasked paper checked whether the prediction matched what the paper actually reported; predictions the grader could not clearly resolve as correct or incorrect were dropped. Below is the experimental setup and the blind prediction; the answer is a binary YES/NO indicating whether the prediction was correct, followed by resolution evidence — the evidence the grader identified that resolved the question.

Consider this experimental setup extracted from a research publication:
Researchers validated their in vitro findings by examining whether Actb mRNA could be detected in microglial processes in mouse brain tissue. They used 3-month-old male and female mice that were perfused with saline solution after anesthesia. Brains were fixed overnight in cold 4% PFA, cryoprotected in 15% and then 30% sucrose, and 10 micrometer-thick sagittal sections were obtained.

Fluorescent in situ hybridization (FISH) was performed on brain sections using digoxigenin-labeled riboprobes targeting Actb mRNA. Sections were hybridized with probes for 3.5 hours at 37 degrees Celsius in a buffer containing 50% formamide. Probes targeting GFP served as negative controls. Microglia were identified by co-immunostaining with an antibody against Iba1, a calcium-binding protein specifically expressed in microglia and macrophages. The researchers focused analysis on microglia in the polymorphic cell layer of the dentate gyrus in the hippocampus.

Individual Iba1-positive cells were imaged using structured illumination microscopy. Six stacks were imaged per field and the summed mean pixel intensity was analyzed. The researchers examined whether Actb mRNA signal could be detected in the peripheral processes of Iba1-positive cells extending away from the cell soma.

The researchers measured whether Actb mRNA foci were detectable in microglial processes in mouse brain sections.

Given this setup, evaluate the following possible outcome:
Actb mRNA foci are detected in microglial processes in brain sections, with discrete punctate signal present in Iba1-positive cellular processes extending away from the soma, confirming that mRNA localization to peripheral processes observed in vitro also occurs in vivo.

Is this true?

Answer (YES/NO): NO